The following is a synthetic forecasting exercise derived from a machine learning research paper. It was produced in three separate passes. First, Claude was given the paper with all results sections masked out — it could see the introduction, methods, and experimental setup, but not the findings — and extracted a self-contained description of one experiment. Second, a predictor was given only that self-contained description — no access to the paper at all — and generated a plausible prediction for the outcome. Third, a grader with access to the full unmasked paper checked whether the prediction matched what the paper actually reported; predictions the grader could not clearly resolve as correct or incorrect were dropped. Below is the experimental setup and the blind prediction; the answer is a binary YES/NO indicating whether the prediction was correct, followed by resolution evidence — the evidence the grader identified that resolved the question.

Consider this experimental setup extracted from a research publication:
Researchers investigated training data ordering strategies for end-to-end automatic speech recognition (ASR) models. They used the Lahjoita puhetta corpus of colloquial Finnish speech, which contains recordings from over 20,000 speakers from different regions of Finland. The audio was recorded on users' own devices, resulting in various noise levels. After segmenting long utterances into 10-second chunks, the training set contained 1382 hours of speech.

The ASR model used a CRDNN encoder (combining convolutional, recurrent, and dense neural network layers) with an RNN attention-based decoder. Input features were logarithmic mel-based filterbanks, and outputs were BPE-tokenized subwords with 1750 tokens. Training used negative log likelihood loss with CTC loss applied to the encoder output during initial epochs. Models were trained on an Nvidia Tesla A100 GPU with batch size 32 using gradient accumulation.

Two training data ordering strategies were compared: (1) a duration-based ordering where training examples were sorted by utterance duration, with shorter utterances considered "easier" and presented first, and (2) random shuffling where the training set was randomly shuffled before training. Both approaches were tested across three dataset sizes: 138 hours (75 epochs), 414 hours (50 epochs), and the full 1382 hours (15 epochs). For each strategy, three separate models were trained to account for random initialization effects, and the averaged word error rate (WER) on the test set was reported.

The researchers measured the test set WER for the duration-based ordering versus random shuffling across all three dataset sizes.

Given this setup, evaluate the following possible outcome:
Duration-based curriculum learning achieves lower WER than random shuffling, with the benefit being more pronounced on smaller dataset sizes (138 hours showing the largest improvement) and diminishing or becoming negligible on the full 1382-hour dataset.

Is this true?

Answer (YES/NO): NO